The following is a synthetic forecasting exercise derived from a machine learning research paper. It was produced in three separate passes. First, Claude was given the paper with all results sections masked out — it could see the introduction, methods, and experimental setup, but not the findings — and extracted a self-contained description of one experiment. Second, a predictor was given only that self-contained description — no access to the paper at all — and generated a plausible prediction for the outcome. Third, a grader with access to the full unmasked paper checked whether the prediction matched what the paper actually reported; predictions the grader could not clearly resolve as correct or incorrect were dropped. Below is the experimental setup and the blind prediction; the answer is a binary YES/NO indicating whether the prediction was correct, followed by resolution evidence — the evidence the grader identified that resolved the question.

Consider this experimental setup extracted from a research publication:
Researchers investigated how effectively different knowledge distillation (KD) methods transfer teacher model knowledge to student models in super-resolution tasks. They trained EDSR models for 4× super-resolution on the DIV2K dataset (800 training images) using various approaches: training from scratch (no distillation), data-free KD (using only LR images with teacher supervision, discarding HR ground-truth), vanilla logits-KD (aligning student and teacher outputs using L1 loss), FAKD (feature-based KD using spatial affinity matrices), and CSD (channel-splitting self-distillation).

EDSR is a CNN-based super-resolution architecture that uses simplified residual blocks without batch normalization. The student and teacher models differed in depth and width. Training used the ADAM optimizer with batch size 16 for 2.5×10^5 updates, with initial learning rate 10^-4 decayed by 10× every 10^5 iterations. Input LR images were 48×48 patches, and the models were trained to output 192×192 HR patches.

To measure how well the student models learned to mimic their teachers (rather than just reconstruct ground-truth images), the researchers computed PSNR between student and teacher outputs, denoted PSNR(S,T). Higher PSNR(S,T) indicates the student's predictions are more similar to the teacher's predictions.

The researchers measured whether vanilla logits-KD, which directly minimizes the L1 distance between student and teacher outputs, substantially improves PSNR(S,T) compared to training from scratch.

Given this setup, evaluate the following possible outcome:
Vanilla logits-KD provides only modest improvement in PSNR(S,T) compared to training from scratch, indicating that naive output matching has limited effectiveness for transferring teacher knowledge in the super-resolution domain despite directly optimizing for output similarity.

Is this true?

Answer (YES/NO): YES